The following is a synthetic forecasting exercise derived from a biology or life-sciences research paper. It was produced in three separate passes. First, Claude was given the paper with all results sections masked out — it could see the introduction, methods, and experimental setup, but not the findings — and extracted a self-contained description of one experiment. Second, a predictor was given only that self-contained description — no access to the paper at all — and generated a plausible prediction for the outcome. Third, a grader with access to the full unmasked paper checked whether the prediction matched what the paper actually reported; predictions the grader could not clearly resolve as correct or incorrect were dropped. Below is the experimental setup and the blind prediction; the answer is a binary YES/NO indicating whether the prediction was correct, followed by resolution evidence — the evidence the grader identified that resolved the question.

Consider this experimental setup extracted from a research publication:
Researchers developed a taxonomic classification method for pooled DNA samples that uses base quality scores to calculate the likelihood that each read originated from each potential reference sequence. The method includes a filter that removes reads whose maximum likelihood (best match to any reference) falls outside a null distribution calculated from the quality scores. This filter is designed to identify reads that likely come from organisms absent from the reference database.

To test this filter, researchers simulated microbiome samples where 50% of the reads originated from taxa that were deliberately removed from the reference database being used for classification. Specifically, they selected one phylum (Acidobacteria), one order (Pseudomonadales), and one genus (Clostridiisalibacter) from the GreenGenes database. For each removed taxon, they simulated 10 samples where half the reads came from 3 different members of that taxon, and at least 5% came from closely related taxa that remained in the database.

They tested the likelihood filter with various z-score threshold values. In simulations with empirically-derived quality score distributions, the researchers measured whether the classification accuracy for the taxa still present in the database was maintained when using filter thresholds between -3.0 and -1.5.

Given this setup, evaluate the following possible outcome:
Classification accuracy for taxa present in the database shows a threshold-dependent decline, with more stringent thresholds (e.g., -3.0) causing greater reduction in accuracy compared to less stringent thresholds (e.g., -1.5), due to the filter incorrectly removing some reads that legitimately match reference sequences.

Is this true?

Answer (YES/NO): NO